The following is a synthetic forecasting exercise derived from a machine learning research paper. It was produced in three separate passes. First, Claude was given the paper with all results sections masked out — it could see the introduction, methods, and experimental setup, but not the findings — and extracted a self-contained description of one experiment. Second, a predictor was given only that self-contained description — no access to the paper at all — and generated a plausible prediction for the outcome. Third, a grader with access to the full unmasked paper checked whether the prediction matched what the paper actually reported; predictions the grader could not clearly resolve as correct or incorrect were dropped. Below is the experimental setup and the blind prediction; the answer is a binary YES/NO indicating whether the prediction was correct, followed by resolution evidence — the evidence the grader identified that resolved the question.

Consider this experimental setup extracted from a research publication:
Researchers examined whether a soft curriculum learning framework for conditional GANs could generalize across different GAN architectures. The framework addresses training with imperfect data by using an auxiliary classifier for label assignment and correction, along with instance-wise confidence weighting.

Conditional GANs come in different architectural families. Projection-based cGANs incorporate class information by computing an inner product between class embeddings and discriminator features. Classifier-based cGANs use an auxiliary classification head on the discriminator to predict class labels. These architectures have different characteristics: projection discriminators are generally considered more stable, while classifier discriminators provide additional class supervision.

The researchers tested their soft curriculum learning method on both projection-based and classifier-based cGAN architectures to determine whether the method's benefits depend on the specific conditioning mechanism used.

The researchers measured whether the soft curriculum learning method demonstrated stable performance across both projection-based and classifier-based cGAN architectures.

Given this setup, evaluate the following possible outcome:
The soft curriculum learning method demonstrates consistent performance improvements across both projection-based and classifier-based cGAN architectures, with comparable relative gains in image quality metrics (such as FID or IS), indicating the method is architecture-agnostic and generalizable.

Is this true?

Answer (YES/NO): NO